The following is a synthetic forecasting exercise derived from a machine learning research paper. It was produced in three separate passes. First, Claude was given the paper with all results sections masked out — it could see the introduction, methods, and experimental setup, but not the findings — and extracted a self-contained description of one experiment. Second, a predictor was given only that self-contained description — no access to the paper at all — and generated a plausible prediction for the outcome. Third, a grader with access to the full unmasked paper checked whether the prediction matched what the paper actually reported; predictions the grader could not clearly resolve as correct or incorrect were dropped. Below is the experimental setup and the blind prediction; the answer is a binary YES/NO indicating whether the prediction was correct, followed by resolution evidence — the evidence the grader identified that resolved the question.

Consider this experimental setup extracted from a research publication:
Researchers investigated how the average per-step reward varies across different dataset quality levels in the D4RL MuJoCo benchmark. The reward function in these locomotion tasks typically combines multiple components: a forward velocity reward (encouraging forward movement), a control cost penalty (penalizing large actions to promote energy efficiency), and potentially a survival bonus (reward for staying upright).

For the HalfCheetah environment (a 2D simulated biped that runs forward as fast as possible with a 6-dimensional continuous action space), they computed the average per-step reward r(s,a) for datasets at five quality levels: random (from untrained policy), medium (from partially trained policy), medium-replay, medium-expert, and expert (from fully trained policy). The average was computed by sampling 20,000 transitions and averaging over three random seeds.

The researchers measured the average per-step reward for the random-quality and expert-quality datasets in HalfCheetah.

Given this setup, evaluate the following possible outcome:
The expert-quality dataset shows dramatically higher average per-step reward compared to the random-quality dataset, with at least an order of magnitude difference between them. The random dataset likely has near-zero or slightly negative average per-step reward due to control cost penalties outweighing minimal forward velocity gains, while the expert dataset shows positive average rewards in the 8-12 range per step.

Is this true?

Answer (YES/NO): YES